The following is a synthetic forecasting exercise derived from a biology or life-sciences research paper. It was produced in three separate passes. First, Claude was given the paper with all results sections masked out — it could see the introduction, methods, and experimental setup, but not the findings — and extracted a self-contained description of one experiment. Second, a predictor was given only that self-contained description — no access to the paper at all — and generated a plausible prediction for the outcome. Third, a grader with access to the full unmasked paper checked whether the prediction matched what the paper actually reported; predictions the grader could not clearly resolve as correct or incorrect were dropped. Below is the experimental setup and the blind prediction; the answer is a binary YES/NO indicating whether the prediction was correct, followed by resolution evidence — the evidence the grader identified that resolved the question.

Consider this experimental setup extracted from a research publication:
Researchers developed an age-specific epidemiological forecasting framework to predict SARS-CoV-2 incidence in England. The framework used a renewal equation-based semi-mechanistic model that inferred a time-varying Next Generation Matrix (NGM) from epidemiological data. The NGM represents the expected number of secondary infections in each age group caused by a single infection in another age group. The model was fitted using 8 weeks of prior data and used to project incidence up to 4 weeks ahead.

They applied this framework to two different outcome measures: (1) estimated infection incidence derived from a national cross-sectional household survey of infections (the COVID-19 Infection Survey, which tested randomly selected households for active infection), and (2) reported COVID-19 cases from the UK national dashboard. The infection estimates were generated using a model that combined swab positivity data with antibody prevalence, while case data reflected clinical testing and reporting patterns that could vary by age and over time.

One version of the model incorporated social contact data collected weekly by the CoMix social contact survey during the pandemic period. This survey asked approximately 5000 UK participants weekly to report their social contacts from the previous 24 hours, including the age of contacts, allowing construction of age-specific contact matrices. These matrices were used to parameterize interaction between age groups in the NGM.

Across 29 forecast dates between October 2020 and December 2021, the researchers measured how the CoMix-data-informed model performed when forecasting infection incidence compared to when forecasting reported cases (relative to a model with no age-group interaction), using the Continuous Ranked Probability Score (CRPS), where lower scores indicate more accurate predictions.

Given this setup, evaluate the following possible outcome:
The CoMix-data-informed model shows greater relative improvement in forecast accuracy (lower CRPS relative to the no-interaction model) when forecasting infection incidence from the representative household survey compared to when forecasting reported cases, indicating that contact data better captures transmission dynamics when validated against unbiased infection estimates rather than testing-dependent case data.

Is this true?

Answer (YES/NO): YES